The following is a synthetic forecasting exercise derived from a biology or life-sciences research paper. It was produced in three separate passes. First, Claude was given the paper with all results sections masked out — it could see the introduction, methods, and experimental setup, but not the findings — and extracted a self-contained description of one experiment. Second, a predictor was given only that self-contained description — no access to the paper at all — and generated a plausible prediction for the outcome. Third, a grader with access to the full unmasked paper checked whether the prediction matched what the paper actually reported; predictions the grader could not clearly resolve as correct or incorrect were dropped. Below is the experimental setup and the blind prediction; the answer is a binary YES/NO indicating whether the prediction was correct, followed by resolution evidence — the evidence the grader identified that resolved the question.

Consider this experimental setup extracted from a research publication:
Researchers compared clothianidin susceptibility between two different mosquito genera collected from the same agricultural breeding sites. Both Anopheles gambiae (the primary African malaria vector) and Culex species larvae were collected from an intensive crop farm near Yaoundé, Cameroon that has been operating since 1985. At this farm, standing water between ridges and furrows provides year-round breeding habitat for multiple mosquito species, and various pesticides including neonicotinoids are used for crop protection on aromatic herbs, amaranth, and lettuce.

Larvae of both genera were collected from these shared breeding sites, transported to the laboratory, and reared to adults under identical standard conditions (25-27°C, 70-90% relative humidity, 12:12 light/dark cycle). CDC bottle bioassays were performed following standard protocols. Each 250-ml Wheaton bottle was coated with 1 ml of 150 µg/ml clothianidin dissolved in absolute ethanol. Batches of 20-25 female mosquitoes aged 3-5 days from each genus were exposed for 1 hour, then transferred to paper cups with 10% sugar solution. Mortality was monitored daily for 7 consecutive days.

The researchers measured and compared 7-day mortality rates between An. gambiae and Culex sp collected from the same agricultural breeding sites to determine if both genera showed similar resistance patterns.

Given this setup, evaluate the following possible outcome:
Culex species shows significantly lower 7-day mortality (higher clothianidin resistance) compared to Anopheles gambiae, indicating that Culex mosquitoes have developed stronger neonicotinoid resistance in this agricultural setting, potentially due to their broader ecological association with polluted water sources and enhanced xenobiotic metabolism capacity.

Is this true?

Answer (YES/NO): NO